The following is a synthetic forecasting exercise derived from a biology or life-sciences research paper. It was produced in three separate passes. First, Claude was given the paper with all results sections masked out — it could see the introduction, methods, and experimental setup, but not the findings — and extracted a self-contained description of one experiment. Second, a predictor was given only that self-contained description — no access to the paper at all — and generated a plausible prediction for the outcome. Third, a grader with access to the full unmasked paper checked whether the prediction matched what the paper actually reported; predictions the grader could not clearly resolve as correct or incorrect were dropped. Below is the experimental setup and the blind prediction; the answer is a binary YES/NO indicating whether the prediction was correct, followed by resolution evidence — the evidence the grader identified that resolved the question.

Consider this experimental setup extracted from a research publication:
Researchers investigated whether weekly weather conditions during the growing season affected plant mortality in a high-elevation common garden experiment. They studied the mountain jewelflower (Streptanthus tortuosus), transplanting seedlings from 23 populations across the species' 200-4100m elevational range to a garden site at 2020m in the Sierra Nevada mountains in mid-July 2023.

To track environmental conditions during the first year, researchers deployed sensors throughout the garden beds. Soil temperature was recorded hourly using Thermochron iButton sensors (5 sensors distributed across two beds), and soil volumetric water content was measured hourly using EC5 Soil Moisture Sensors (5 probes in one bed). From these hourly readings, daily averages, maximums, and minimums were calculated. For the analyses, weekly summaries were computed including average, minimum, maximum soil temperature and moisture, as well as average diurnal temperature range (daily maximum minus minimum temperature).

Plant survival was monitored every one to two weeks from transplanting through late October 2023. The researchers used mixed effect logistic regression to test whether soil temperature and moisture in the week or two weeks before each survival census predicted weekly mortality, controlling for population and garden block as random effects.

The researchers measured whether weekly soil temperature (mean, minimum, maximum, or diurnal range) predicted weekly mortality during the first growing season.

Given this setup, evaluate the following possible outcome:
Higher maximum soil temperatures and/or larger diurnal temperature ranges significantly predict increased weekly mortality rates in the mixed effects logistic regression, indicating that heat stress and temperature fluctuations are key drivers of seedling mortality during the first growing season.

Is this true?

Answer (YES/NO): NO